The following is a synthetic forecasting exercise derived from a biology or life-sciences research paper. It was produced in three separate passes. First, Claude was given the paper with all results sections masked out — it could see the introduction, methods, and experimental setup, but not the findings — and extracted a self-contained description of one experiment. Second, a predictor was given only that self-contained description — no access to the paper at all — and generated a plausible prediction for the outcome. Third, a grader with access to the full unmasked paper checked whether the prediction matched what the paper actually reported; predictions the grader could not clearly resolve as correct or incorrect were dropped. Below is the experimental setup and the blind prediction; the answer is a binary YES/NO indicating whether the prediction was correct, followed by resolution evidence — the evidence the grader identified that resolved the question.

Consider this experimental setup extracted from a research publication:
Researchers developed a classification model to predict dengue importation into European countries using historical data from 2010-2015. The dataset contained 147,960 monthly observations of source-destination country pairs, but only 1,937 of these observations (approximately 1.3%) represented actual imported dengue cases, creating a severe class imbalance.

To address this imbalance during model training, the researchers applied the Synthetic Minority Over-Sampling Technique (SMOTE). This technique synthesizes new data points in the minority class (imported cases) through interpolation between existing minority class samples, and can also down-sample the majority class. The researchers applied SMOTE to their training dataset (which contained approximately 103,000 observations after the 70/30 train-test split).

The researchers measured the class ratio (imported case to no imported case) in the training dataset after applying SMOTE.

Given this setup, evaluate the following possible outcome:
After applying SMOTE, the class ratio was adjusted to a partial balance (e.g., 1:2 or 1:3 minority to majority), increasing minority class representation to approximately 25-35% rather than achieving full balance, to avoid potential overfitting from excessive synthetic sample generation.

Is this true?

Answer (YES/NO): NO